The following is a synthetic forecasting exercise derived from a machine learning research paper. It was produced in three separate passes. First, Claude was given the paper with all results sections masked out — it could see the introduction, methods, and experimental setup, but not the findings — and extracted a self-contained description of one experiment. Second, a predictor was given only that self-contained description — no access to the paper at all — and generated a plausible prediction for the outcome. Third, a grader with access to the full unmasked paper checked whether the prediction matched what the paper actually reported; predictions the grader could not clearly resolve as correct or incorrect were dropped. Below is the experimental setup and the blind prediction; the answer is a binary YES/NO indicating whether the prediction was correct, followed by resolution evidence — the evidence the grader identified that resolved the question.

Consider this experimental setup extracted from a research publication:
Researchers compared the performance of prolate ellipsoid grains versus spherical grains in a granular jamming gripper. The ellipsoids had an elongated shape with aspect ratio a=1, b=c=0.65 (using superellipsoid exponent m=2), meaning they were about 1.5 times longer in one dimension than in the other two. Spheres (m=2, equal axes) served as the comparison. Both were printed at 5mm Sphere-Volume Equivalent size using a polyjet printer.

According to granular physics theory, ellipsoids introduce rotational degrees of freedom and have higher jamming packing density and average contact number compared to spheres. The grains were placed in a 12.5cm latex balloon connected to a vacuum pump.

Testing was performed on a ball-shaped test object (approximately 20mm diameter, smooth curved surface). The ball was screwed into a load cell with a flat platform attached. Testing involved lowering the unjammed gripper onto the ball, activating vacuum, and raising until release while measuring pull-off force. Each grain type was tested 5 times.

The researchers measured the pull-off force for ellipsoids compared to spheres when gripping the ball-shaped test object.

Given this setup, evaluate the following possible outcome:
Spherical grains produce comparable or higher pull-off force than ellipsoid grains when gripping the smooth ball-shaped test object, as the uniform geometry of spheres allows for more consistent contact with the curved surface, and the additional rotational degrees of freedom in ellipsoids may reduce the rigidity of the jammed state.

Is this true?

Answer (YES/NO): YES